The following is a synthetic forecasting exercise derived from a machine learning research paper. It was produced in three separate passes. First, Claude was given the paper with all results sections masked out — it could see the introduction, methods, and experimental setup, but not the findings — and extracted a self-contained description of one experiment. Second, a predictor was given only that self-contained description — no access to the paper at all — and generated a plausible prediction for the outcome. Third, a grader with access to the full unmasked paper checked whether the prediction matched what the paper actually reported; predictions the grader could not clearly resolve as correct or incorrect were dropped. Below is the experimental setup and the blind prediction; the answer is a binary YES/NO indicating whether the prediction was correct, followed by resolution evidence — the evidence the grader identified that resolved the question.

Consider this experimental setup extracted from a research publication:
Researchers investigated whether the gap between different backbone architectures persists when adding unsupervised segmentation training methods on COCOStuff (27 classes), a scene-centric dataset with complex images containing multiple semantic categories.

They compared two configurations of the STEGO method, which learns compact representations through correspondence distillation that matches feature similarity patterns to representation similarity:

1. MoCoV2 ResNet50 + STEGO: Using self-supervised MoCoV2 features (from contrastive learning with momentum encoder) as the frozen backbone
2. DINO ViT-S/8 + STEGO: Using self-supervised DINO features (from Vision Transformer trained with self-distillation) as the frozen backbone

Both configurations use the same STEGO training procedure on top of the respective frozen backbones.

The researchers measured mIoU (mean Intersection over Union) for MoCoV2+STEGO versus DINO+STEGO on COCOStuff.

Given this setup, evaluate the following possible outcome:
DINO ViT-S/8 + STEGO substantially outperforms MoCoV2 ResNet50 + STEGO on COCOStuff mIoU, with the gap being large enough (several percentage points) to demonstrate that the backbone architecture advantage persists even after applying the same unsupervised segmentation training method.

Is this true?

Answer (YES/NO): YES